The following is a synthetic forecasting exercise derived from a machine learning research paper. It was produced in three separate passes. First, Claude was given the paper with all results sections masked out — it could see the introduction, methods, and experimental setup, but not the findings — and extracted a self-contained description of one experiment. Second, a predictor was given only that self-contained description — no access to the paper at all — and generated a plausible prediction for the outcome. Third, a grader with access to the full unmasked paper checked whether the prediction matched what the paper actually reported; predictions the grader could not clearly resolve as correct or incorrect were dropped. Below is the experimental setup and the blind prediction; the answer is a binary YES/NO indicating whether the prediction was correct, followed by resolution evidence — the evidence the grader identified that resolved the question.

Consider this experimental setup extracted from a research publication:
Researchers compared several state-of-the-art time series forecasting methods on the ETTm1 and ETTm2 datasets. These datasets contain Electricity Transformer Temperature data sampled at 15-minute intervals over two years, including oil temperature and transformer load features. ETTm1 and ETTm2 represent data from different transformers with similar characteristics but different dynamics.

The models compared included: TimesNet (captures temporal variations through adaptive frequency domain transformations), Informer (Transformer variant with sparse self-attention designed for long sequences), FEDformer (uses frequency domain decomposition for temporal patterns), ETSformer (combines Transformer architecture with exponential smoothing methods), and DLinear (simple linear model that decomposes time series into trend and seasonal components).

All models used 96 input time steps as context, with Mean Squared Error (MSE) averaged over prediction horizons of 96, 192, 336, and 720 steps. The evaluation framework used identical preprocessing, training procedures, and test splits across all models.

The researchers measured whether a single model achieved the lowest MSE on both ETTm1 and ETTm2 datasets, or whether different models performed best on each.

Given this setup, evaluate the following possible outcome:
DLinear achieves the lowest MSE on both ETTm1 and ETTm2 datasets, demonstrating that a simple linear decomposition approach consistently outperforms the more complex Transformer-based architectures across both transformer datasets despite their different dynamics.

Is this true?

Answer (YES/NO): NO